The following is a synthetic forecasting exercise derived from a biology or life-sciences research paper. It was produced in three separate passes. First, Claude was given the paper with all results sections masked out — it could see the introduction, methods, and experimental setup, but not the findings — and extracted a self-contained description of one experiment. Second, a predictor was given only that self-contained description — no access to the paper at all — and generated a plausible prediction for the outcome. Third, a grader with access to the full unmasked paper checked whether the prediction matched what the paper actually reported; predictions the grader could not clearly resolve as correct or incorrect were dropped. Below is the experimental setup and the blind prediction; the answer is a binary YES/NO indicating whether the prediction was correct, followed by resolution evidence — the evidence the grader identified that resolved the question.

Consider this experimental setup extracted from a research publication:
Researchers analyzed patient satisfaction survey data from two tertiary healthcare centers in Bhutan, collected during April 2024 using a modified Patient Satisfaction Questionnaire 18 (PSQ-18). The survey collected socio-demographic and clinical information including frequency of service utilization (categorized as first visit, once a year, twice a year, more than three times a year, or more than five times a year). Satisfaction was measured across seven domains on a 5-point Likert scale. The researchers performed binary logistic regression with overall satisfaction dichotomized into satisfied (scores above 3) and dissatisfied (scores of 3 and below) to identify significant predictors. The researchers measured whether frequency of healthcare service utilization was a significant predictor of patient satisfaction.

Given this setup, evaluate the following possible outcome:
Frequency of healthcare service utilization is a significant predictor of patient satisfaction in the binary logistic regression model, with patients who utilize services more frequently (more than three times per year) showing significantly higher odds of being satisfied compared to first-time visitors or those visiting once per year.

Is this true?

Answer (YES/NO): NO